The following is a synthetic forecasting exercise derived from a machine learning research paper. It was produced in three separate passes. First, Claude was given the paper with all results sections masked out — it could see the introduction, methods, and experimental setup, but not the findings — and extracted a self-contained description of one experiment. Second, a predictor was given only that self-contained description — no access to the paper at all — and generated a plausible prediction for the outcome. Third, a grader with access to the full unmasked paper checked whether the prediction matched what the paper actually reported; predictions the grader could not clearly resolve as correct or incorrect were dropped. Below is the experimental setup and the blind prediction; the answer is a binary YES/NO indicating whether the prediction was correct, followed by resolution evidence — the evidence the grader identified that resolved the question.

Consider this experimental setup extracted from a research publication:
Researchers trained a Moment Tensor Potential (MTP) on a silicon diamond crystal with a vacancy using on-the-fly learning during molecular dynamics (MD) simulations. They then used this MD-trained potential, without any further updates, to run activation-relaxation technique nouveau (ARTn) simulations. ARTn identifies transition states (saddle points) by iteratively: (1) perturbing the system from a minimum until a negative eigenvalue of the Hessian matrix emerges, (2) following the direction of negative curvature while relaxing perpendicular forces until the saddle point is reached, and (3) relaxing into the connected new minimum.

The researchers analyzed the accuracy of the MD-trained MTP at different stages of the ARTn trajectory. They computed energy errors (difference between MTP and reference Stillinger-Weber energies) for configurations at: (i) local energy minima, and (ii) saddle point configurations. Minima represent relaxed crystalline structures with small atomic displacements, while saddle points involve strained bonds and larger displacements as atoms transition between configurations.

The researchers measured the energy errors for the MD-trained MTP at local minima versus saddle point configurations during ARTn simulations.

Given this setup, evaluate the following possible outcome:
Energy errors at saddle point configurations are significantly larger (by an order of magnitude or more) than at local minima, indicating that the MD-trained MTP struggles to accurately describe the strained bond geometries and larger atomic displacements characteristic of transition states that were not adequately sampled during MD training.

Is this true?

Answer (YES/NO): NO